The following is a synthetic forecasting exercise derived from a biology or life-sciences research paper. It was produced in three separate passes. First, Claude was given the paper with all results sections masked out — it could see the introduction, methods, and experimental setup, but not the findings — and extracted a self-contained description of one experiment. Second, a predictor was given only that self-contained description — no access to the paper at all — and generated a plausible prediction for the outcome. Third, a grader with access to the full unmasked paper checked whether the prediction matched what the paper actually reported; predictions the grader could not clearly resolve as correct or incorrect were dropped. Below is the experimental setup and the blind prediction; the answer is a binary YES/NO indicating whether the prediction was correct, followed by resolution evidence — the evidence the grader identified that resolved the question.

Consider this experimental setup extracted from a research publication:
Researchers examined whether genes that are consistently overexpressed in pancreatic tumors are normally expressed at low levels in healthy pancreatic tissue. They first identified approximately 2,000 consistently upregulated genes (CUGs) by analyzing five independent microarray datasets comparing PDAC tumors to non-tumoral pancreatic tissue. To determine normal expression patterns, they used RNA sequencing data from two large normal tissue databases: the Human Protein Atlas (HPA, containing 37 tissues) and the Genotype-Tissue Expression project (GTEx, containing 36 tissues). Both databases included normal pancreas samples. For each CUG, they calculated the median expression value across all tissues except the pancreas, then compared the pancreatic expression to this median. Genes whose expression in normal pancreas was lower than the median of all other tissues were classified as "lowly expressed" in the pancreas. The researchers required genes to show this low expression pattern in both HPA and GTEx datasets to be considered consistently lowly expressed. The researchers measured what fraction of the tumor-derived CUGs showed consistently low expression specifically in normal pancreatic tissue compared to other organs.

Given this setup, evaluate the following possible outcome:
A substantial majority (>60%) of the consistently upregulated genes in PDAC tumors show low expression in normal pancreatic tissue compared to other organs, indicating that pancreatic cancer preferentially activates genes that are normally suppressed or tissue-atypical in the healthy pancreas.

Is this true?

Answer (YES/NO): YES